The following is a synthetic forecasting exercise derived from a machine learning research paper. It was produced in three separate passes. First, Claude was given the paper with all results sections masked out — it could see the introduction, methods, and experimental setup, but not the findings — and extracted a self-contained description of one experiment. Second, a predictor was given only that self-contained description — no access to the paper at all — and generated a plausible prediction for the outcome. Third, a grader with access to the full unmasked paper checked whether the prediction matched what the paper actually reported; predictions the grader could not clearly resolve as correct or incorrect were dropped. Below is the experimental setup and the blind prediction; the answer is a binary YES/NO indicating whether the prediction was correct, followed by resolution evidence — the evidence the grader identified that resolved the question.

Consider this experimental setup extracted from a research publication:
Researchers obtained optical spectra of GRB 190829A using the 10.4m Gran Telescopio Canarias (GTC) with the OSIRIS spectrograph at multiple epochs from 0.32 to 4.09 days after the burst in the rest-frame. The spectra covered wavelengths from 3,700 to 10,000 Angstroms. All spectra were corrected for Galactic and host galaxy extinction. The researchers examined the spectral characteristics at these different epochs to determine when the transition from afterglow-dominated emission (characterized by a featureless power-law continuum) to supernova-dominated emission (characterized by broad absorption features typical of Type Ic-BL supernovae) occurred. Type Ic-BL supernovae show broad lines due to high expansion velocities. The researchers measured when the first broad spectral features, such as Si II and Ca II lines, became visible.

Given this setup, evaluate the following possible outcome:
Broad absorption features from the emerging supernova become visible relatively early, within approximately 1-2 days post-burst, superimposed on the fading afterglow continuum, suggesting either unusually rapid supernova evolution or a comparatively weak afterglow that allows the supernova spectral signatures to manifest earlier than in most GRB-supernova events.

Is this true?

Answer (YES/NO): NO